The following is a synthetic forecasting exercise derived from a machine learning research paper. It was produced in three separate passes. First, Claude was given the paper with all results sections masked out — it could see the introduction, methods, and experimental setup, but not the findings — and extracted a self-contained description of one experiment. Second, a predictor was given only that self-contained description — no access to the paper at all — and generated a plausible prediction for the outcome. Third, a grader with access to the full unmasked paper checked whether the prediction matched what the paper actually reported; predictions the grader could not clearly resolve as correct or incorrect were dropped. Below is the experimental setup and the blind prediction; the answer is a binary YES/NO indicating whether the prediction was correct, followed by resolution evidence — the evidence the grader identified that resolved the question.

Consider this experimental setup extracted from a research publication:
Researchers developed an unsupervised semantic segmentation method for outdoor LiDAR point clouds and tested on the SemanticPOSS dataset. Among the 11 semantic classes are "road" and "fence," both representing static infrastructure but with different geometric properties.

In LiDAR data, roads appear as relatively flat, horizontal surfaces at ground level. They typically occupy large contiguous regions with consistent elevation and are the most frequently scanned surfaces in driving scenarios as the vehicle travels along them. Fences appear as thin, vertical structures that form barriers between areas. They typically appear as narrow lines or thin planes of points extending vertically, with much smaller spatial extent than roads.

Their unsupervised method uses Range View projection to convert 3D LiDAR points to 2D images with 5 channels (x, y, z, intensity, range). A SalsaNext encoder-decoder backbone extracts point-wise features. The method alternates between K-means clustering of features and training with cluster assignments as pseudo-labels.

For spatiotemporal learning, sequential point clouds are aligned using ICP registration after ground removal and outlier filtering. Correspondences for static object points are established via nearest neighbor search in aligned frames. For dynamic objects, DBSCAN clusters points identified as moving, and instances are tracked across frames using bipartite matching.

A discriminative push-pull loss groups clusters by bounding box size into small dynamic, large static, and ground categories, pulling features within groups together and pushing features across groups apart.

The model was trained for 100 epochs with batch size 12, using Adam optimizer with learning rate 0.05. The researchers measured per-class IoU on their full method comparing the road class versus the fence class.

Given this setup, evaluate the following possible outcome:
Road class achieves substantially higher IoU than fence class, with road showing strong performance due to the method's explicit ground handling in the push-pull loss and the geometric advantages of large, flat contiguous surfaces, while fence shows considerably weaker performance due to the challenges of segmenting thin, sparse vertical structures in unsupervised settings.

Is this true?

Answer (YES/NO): YES